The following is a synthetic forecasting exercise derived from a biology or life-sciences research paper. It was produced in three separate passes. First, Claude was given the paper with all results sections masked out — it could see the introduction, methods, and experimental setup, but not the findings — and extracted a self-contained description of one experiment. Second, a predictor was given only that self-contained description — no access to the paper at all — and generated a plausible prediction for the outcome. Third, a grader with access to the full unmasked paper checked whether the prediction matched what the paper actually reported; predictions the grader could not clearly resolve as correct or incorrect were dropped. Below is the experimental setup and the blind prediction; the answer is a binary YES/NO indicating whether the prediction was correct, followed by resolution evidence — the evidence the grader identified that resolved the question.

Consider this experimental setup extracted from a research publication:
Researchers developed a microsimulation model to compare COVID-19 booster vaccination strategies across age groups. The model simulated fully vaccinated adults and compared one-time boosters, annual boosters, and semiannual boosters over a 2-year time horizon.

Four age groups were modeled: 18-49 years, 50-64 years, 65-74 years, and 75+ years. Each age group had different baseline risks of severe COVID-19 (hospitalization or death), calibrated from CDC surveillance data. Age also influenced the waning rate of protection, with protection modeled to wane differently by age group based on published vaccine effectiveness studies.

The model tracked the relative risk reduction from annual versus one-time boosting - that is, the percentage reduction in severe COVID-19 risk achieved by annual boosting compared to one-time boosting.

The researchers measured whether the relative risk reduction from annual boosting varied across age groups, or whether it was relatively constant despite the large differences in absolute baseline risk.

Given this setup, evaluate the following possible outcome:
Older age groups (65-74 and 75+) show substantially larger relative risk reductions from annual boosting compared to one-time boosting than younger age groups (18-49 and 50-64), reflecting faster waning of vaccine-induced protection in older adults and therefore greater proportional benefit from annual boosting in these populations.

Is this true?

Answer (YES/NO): NO